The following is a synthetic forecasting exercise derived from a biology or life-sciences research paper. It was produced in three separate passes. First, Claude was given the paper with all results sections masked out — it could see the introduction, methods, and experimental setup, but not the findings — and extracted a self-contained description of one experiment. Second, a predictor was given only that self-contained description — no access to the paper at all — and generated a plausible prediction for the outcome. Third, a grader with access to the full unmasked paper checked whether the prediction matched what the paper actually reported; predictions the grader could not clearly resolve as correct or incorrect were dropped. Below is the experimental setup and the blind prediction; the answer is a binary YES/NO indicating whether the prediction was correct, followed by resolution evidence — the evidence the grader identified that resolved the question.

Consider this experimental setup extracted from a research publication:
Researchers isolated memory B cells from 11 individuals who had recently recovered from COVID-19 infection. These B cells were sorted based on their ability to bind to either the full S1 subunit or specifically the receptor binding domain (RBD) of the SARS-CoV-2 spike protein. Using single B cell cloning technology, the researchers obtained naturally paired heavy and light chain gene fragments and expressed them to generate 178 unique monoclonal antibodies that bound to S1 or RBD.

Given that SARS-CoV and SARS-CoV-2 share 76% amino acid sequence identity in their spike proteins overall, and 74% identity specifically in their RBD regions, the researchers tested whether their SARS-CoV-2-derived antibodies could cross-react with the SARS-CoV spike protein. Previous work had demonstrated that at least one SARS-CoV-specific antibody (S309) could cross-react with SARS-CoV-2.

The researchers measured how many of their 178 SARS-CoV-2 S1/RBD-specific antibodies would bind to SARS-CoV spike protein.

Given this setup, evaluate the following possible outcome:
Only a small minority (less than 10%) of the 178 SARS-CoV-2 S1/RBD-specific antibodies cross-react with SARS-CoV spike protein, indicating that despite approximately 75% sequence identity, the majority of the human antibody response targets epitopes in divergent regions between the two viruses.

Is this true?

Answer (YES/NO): NO